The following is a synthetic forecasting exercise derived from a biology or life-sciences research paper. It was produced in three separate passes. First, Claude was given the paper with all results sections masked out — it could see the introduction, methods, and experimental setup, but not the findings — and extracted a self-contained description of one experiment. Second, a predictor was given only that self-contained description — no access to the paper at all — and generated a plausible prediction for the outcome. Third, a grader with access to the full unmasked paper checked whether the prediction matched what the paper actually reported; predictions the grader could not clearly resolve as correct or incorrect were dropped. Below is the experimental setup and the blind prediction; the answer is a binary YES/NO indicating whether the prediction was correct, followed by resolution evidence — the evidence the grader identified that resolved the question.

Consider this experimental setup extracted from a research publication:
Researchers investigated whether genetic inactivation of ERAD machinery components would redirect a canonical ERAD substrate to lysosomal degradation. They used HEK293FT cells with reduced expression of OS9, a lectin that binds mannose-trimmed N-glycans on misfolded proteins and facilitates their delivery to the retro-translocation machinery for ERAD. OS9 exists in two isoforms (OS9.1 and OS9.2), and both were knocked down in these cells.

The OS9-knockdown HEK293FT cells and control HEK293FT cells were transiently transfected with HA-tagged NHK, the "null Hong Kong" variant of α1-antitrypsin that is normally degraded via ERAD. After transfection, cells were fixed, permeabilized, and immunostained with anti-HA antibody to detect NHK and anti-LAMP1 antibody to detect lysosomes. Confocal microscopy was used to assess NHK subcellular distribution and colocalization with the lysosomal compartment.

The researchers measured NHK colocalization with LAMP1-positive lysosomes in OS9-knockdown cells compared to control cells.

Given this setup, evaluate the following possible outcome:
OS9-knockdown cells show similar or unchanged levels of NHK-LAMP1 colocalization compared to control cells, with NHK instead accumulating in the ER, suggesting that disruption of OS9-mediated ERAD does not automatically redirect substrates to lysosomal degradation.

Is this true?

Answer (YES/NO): NO